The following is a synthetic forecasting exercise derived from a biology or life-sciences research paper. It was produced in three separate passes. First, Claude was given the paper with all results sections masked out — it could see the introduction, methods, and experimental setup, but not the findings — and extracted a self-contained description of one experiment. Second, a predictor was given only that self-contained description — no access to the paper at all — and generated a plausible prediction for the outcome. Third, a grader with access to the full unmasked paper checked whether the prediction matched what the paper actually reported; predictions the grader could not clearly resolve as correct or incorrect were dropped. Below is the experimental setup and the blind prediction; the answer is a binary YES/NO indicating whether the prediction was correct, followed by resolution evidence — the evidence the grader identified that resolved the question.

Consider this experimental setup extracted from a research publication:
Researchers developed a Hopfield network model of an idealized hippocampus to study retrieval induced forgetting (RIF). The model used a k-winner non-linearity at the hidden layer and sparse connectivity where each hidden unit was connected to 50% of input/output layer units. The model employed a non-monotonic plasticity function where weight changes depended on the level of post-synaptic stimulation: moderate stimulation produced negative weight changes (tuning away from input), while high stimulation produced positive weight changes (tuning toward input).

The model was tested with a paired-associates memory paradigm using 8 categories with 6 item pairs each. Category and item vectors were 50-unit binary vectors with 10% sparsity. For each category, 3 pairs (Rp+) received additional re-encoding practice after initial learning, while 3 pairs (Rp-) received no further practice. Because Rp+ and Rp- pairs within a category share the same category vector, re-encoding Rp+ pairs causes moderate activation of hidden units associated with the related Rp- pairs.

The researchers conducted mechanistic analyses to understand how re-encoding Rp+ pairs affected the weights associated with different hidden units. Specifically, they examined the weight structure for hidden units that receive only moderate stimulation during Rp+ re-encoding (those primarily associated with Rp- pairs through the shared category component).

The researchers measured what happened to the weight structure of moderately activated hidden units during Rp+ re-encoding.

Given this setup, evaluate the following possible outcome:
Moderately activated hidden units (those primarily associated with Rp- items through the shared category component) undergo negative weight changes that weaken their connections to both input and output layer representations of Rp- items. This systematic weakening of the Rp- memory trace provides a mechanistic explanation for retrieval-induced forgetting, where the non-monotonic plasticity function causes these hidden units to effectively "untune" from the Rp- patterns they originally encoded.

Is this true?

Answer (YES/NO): NO